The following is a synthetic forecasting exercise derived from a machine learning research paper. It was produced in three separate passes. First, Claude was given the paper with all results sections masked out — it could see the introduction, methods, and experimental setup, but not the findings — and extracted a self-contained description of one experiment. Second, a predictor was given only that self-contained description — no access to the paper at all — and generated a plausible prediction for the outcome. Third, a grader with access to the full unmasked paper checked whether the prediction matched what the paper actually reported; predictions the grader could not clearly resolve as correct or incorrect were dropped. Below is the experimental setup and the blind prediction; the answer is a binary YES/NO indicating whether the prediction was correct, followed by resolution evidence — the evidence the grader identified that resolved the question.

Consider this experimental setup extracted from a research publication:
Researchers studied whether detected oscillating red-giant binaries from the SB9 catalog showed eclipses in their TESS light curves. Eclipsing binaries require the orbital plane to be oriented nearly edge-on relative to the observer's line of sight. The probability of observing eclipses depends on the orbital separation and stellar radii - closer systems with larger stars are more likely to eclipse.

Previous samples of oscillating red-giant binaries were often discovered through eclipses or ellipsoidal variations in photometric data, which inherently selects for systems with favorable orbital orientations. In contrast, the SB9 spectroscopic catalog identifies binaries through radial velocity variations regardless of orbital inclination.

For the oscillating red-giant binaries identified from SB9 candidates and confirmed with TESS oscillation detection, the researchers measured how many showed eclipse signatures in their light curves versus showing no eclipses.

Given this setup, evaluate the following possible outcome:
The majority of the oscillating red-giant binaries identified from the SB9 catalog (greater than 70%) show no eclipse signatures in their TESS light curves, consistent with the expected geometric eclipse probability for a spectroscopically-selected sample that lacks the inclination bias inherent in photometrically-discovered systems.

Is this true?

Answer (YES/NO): YES